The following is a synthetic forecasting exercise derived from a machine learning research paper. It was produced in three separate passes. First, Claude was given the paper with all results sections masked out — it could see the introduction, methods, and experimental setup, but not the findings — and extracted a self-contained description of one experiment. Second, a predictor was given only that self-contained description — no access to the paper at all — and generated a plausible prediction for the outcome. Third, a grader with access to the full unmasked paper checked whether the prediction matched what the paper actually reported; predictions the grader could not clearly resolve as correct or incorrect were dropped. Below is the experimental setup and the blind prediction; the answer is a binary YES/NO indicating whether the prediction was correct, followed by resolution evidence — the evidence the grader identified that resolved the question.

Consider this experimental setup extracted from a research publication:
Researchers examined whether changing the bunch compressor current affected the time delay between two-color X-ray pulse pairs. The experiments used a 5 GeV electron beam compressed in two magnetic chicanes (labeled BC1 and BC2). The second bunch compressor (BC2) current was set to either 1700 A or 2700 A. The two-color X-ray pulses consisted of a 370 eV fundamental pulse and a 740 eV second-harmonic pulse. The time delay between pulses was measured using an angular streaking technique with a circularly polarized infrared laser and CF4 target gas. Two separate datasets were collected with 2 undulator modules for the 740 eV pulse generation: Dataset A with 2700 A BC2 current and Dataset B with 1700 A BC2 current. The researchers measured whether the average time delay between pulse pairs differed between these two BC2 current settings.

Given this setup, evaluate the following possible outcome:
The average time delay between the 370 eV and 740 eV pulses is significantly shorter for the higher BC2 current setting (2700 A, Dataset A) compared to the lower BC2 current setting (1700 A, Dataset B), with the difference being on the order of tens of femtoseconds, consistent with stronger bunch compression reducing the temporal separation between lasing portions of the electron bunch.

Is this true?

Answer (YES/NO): NO